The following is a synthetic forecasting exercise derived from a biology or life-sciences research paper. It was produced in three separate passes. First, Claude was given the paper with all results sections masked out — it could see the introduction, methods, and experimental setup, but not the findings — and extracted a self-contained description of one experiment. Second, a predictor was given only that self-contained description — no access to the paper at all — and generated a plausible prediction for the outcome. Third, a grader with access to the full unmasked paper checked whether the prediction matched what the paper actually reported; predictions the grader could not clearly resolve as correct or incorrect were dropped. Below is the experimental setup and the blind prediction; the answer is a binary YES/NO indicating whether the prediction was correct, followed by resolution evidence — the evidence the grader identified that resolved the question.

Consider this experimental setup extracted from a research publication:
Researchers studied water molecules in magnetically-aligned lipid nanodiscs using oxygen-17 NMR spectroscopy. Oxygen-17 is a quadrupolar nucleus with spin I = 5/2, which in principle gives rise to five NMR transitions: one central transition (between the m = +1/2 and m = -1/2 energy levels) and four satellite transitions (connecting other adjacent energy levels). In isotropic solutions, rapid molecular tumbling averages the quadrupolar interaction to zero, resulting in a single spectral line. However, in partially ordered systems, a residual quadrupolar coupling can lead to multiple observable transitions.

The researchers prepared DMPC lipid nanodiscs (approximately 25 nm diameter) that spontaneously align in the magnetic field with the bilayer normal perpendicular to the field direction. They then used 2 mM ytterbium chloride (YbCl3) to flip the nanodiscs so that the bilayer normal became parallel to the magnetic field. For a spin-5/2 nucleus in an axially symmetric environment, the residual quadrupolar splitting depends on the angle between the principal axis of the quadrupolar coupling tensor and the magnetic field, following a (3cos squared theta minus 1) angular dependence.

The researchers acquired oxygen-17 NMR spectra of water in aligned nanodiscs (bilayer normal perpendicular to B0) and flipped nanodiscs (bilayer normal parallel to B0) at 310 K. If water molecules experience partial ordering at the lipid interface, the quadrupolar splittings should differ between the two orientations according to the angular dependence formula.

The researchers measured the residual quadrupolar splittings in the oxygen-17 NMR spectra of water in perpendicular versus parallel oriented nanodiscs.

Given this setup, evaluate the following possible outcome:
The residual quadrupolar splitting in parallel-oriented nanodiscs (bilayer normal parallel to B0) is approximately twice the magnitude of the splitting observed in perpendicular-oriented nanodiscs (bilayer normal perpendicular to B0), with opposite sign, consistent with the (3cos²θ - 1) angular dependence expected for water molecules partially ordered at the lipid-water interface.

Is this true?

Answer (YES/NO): NO